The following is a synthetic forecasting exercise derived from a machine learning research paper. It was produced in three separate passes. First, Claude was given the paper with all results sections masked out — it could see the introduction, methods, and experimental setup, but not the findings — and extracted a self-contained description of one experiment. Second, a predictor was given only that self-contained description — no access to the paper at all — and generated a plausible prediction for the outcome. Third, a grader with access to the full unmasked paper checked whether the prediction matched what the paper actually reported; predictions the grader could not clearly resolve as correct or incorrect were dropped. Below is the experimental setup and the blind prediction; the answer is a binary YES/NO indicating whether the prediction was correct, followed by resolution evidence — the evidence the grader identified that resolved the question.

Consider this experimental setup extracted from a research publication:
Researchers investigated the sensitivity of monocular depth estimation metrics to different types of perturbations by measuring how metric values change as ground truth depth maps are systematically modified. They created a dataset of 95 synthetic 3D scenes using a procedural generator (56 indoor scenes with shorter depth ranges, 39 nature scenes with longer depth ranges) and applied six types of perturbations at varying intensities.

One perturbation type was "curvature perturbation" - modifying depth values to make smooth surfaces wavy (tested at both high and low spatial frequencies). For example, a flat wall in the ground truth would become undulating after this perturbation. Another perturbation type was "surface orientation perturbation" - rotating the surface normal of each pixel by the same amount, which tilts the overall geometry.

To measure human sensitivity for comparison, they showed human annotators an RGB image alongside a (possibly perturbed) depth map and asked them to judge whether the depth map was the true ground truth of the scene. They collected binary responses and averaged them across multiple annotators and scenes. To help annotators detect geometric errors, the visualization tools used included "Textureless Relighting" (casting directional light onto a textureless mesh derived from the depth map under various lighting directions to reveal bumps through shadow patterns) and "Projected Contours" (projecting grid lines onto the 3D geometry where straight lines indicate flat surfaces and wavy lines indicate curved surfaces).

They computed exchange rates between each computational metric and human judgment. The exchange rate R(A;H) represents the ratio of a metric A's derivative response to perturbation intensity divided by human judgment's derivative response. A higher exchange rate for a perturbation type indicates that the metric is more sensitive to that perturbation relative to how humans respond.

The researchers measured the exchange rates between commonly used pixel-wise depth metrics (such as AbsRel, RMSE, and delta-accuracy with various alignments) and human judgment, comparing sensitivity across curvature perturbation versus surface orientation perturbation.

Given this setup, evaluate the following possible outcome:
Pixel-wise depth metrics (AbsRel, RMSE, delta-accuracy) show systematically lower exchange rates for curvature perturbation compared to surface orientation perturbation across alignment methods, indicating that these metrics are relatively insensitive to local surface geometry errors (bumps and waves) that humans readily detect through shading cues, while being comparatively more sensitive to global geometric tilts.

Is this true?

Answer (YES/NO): YES